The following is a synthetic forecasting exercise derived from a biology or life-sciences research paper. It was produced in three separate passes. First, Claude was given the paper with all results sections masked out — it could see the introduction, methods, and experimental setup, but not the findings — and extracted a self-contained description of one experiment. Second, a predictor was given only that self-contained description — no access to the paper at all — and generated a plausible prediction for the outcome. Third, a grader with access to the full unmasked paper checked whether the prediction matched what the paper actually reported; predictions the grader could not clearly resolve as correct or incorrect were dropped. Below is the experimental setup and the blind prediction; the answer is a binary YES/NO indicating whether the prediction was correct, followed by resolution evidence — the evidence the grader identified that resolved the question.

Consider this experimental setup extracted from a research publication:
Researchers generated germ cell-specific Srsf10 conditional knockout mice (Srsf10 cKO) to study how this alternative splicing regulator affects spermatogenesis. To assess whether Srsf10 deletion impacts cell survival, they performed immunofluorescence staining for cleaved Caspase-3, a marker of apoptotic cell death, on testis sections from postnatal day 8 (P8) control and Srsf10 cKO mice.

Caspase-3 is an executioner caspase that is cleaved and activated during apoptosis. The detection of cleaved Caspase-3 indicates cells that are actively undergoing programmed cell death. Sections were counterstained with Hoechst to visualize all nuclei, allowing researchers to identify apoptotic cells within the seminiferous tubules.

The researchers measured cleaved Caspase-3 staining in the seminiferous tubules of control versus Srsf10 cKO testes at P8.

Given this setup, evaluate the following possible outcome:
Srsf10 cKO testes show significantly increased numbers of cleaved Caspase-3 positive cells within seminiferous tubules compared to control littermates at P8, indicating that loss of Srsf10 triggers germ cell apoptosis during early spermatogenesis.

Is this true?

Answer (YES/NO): YES